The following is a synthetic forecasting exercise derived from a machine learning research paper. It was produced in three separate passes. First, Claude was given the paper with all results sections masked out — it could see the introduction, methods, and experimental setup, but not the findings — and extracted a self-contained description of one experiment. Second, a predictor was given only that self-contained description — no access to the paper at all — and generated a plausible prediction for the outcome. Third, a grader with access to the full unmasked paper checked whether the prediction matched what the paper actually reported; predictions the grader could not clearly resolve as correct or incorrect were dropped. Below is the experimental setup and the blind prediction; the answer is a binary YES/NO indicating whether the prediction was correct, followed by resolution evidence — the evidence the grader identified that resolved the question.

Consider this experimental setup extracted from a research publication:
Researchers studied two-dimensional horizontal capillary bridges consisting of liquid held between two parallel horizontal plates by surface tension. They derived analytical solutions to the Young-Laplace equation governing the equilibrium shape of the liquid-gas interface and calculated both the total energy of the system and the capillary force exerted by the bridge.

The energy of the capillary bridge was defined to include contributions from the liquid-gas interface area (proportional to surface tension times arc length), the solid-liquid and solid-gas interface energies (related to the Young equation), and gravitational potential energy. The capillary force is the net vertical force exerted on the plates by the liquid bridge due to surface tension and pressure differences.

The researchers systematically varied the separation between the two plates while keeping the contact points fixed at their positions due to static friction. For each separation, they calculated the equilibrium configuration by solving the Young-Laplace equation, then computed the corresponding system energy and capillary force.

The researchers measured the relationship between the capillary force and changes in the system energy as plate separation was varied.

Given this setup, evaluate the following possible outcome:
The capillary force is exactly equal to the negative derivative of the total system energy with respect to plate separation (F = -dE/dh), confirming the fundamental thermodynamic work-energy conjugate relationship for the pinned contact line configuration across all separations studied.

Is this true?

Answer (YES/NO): YES